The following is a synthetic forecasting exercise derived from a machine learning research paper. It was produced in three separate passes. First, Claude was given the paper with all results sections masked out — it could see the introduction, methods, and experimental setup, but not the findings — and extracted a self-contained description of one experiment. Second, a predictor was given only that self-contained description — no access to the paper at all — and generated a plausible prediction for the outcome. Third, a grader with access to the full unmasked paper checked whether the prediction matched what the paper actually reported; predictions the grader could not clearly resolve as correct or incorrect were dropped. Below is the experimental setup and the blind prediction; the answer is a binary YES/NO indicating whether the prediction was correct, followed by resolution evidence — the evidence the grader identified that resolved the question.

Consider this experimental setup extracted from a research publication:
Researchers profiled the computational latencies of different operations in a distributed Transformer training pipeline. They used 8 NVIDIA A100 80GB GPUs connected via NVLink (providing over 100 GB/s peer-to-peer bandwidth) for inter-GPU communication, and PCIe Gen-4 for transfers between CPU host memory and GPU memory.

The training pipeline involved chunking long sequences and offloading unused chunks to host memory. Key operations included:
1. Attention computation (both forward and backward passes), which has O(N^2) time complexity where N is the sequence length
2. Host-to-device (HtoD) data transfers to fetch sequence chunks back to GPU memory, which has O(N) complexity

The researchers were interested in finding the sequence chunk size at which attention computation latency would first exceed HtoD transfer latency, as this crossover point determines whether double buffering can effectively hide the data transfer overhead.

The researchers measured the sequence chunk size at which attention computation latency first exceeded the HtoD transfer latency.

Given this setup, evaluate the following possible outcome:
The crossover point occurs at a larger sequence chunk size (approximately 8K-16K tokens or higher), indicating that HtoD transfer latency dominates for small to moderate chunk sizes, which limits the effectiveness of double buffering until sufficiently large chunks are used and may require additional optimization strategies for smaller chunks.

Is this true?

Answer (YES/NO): NO